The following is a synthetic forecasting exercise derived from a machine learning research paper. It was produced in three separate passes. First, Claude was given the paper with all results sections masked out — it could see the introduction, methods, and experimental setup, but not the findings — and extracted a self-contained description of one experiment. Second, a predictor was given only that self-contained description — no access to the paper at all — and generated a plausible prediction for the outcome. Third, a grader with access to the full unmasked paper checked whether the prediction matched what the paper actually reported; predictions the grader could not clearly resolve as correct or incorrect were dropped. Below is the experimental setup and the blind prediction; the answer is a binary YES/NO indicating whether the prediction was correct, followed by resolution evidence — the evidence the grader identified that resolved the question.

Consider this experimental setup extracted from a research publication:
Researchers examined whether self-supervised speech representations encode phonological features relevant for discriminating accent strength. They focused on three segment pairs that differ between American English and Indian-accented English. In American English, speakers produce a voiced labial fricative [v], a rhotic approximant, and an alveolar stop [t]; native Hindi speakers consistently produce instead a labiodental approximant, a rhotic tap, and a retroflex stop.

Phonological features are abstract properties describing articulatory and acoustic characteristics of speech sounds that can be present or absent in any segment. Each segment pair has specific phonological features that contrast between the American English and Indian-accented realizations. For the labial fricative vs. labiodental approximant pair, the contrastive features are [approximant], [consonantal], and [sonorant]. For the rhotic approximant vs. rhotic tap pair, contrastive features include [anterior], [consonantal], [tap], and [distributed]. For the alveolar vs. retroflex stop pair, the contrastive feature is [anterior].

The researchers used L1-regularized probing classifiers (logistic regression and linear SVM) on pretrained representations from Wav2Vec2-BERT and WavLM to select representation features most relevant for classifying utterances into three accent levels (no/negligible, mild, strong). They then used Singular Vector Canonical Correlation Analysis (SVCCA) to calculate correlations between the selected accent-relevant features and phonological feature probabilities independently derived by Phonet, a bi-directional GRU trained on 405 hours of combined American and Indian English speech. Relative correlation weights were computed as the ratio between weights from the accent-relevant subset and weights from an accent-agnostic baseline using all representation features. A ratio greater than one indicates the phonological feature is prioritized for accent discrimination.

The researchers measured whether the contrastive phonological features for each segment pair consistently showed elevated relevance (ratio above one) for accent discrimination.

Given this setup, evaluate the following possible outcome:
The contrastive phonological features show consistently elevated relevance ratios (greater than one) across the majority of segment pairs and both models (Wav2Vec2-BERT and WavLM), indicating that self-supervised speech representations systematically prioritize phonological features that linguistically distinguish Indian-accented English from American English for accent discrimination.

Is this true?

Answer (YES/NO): NO